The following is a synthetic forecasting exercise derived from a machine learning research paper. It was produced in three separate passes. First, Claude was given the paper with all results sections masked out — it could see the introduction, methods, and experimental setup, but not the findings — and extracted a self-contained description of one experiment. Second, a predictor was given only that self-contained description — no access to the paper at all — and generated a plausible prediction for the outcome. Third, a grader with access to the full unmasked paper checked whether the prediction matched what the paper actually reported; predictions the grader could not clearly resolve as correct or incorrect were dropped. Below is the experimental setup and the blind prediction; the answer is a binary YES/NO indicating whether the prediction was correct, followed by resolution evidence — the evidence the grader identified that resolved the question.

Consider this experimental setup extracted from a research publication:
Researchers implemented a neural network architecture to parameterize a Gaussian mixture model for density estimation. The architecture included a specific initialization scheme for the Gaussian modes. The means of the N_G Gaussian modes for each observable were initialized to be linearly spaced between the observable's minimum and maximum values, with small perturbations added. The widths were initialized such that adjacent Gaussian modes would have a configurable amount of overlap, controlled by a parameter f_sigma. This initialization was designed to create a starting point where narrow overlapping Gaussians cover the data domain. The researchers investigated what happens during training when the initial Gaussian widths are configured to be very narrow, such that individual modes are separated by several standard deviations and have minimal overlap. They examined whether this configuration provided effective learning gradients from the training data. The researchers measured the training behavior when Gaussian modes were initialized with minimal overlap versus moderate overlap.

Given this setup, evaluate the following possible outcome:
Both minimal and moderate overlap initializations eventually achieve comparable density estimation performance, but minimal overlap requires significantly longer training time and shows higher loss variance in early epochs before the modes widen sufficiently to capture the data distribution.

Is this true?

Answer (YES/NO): NO